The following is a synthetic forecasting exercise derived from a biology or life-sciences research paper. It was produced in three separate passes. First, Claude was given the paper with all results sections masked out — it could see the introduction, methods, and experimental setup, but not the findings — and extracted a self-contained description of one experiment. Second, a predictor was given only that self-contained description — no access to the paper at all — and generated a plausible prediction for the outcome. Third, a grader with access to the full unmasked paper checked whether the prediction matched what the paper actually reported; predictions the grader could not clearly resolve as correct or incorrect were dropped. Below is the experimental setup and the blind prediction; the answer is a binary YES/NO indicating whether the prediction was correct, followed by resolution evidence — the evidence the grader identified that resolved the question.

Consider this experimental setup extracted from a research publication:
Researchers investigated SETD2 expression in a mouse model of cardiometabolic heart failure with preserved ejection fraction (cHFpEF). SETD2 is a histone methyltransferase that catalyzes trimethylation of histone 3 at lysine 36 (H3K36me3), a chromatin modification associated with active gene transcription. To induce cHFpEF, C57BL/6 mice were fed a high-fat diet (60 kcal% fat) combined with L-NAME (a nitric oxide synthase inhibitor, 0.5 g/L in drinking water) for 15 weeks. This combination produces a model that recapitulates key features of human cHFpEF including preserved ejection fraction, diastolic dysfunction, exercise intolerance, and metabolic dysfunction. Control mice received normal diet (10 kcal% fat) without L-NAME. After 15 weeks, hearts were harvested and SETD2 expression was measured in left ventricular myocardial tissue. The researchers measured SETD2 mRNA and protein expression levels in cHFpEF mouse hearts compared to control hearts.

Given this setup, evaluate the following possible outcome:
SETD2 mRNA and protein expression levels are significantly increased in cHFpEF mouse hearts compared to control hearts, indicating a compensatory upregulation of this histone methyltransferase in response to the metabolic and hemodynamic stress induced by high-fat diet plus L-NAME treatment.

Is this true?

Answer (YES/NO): NO